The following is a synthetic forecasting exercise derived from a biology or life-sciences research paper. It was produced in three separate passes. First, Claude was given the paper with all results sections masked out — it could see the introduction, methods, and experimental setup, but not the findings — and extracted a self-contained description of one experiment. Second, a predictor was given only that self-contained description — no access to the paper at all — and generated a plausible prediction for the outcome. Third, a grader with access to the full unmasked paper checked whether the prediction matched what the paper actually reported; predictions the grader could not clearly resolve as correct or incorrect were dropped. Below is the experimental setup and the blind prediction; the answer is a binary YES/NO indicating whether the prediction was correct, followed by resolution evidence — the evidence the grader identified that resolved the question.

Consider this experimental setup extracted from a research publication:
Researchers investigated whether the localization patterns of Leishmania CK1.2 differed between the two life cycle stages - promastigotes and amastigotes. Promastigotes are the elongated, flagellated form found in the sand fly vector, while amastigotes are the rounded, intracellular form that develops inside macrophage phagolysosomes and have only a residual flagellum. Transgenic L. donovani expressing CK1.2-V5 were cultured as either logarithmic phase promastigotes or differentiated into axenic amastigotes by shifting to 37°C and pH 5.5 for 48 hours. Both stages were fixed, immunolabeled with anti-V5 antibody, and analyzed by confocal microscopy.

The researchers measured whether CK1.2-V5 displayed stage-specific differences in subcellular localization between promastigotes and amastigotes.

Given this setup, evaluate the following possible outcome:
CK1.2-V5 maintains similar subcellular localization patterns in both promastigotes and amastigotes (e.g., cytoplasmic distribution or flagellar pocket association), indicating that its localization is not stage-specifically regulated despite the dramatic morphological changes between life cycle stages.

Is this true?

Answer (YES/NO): NO